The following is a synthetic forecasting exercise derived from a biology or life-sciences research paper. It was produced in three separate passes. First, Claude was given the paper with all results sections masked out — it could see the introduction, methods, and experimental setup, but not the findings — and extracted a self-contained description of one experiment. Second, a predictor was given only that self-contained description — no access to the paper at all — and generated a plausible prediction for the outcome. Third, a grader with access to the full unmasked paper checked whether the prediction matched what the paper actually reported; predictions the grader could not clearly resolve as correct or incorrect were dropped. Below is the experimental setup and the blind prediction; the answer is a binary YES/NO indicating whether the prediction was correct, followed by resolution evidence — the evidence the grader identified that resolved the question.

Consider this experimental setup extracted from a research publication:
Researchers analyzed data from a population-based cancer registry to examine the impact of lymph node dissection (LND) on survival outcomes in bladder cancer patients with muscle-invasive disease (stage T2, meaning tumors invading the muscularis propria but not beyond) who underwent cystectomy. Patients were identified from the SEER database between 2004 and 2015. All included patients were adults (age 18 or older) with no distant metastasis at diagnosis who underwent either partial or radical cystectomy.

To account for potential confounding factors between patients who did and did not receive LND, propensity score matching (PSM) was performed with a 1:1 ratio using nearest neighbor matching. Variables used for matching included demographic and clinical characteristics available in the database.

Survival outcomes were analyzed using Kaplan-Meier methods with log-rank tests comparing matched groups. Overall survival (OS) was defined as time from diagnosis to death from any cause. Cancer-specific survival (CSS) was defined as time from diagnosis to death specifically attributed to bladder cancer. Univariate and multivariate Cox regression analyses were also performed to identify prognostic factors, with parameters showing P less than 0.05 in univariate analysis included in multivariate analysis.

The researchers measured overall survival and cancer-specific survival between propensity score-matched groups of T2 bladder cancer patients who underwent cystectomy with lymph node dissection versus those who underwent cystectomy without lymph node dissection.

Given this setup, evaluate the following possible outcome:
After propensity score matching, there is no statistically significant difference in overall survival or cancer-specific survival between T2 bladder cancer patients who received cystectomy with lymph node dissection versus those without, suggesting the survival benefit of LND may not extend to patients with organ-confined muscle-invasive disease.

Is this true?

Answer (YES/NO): NO